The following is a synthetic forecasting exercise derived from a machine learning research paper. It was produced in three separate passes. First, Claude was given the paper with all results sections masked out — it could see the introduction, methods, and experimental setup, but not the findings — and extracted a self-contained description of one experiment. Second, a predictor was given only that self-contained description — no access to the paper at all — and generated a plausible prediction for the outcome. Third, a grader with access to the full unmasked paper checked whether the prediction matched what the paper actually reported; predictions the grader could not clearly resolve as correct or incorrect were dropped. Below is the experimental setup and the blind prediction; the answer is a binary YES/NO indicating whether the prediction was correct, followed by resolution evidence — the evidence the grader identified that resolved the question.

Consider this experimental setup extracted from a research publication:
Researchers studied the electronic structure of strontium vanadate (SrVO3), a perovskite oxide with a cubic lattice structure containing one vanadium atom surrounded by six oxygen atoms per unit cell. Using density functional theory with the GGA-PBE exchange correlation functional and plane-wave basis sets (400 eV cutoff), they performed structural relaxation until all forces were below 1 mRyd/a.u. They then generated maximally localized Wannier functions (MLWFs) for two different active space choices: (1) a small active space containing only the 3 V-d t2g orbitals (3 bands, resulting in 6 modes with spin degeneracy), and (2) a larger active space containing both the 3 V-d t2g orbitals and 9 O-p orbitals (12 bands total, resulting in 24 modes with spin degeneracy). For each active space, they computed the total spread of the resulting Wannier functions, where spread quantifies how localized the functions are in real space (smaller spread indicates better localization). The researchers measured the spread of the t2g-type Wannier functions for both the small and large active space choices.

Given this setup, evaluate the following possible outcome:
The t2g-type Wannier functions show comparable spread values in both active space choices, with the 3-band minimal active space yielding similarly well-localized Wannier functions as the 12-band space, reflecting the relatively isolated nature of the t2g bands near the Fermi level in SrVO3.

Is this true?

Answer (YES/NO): NO